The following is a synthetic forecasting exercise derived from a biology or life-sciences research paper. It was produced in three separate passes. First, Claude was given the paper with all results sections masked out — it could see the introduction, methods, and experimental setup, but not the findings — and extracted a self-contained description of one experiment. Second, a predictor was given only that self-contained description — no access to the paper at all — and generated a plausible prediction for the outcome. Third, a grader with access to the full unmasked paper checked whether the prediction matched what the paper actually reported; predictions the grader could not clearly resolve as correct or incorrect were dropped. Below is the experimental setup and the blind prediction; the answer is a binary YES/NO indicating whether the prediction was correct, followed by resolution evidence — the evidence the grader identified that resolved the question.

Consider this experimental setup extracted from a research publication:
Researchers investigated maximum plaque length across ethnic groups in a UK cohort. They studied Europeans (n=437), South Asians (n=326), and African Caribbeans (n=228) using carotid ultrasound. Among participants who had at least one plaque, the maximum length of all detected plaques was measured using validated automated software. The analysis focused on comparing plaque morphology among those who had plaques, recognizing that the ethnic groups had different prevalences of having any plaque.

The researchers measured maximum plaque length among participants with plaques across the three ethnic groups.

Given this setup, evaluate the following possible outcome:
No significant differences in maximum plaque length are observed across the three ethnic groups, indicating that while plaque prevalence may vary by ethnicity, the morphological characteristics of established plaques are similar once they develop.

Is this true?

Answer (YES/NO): NO